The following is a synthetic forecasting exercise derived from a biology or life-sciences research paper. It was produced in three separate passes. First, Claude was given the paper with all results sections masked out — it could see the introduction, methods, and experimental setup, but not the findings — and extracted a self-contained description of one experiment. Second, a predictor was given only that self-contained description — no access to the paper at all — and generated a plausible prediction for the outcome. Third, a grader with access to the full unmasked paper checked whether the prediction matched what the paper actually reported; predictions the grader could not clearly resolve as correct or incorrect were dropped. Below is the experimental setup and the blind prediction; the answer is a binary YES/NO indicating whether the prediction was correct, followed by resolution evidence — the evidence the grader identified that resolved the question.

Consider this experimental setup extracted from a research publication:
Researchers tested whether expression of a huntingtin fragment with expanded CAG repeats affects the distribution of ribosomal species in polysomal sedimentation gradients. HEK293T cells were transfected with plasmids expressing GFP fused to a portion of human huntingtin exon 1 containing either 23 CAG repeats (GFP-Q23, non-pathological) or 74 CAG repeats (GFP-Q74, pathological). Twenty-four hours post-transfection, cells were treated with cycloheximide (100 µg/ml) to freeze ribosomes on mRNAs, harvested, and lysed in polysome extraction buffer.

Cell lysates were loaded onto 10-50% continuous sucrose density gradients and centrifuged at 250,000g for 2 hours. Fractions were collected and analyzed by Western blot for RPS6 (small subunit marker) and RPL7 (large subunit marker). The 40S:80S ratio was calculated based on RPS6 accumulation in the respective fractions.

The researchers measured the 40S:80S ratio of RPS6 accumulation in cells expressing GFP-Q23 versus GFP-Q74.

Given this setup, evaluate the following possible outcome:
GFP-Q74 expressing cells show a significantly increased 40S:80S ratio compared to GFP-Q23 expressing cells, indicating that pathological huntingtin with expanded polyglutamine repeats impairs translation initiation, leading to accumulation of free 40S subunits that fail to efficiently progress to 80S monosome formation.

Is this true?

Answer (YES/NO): YES